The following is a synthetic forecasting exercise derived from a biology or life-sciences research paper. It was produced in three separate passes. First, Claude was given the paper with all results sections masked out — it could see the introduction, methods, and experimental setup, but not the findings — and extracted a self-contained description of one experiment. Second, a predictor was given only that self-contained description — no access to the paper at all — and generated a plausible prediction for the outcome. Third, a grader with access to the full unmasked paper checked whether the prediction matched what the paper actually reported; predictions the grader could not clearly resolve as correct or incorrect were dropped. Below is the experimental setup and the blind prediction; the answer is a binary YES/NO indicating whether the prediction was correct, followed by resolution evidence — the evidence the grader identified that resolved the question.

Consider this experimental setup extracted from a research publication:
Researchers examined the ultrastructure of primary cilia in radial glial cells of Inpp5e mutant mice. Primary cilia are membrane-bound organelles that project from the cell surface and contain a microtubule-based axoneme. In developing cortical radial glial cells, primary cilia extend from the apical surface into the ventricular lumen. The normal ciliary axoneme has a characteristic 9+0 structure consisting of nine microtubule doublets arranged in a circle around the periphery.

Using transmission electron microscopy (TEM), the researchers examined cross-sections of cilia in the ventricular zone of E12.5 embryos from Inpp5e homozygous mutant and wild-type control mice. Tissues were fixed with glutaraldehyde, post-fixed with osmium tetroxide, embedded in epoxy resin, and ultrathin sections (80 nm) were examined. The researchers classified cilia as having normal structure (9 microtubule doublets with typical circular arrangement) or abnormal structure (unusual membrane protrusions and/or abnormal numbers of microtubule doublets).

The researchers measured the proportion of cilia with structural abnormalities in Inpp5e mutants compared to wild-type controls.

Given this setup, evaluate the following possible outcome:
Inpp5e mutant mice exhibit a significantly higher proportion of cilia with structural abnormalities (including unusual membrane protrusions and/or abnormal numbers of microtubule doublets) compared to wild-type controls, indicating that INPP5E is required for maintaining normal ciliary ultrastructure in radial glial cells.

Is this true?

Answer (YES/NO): YES